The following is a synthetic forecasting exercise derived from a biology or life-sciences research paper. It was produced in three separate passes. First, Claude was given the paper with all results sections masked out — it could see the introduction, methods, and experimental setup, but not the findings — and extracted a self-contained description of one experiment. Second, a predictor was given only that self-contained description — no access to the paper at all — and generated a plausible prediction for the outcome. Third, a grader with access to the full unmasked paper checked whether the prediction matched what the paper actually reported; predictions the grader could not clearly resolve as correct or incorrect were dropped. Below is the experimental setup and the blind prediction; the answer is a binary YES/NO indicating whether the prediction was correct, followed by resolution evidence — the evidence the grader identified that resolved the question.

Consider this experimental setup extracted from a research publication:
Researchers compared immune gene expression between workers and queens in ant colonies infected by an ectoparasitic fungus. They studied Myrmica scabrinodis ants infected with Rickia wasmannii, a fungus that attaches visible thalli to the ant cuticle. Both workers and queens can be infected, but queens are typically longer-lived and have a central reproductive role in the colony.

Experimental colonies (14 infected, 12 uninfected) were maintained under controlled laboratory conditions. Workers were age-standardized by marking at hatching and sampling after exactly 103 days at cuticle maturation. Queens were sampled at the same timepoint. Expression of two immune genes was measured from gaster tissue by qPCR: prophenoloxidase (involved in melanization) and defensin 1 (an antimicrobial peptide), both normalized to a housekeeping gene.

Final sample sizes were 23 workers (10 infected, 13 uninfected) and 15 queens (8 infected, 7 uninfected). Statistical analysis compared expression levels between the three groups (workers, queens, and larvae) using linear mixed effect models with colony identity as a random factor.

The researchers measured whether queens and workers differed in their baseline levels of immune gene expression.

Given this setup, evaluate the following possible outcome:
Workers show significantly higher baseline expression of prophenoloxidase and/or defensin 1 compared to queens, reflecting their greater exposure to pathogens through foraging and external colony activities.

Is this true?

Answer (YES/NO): NO